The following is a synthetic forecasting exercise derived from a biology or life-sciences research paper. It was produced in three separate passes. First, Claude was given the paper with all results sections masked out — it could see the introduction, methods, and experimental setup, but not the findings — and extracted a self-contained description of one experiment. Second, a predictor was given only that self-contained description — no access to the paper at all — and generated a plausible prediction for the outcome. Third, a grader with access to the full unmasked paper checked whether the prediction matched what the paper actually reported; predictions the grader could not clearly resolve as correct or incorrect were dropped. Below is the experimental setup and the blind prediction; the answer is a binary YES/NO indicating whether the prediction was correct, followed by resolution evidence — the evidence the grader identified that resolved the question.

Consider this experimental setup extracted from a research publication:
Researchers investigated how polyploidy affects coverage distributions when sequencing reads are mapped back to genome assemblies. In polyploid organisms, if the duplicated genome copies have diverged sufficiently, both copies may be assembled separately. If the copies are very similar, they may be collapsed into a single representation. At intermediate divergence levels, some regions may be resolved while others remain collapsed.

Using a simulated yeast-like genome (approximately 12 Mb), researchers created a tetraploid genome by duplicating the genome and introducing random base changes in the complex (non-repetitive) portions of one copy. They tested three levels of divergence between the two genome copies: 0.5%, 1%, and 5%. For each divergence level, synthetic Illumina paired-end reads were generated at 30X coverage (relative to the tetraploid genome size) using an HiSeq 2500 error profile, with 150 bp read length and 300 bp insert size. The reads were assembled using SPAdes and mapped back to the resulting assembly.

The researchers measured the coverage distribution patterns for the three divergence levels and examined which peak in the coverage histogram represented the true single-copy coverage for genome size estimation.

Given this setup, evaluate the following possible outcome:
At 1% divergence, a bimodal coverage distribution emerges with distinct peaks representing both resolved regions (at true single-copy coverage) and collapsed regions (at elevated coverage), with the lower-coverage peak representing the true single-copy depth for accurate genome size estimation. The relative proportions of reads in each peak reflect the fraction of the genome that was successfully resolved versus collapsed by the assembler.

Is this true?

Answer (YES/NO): YES